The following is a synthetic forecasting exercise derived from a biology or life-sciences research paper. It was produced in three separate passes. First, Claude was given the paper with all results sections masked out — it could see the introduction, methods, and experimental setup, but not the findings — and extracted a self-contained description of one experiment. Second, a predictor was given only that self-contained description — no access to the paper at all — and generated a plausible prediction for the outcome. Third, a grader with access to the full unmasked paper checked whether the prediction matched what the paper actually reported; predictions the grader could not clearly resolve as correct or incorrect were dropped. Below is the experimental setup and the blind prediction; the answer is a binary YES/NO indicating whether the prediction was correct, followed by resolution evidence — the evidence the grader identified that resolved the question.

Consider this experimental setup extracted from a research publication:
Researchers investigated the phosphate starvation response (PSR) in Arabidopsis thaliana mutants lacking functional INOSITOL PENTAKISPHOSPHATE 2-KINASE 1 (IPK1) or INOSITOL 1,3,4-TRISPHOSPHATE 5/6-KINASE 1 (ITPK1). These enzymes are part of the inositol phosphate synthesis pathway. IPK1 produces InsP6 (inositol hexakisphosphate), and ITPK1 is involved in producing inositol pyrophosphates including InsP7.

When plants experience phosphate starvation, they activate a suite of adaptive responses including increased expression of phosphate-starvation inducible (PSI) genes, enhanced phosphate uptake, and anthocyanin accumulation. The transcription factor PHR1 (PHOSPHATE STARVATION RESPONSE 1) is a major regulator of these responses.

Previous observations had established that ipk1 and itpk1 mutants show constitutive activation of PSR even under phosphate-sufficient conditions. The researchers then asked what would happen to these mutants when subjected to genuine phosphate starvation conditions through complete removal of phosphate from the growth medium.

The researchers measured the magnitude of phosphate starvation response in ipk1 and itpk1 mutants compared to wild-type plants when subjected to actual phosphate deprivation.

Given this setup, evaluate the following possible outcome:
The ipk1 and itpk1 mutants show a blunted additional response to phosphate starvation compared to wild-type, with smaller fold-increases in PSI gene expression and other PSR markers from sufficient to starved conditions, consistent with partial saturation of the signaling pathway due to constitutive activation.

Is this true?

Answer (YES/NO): NO